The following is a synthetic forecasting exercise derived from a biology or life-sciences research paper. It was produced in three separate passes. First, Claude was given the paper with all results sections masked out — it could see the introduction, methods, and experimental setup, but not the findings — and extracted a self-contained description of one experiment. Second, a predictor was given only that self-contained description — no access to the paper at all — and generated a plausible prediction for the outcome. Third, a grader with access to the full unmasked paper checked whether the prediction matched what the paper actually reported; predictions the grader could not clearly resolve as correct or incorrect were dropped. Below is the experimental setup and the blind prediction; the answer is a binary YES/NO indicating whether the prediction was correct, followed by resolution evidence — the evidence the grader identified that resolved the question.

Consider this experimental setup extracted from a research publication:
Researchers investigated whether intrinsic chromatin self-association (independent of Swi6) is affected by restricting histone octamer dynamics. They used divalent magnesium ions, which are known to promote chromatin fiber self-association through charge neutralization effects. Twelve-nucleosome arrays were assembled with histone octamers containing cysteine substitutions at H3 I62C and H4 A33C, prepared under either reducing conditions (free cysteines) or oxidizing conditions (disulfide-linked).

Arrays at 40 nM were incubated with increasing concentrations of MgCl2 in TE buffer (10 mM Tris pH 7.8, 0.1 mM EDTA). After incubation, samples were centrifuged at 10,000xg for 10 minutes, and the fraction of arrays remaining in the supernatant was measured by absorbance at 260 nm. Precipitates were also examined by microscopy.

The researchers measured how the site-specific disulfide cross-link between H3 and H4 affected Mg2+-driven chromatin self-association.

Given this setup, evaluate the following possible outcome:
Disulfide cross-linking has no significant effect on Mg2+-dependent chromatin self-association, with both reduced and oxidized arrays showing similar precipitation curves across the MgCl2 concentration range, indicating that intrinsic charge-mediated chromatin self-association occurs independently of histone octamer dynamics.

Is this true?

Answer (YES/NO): NO